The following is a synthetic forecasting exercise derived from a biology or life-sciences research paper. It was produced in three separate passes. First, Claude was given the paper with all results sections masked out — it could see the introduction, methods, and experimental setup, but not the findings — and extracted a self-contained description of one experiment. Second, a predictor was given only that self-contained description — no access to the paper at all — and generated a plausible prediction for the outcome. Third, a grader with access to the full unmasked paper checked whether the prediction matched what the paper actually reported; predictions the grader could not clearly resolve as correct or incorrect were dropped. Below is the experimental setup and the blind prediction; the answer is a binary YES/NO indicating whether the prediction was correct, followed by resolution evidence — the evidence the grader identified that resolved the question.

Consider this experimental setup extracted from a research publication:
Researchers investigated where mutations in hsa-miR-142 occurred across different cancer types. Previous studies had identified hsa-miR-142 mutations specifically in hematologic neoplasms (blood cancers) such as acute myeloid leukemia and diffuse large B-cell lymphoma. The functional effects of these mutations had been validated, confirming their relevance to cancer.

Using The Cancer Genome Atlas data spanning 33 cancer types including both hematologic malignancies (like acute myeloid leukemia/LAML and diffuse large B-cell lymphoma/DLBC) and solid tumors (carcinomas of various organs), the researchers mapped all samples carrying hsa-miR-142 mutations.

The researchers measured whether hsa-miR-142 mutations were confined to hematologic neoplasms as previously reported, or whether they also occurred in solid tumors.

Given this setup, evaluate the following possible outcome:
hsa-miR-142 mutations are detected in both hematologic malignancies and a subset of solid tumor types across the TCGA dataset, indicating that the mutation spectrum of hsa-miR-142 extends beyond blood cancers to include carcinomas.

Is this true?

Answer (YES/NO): YES